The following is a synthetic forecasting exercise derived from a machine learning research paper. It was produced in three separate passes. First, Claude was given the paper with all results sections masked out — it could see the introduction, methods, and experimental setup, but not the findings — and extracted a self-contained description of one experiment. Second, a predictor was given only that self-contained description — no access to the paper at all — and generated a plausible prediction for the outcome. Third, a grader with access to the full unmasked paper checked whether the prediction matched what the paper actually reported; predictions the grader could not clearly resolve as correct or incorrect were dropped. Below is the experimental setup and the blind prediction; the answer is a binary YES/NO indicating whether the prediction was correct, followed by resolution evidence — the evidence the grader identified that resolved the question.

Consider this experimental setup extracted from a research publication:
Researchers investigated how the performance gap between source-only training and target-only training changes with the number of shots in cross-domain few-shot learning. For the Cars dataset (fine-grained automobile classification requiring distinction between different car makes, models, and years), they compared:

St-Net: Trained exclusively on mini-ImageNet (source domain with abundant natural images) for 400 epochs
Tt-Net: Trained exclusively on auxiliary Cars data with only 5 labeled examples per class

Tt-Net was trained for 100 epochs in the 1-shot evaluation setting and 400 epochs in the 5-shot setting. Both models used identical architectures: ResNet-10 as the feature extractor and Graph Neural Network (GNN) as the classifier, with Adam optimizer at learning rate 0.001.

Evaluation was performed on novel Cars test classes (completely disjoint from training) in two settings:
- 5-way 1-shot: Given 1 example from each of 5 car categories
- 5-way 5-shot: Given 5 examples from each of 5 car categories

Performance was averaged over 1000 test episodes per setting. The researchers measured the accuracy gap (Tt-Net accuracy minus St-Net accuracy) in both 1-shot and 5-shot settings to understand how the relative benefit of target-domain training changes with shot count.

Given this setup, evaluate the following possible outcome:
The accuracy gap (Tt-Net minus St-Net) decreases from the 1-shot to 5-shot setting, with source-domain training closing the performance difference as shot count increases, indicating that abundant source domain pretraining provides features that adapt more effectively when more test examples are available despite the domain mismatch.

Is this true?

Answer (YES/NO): YES